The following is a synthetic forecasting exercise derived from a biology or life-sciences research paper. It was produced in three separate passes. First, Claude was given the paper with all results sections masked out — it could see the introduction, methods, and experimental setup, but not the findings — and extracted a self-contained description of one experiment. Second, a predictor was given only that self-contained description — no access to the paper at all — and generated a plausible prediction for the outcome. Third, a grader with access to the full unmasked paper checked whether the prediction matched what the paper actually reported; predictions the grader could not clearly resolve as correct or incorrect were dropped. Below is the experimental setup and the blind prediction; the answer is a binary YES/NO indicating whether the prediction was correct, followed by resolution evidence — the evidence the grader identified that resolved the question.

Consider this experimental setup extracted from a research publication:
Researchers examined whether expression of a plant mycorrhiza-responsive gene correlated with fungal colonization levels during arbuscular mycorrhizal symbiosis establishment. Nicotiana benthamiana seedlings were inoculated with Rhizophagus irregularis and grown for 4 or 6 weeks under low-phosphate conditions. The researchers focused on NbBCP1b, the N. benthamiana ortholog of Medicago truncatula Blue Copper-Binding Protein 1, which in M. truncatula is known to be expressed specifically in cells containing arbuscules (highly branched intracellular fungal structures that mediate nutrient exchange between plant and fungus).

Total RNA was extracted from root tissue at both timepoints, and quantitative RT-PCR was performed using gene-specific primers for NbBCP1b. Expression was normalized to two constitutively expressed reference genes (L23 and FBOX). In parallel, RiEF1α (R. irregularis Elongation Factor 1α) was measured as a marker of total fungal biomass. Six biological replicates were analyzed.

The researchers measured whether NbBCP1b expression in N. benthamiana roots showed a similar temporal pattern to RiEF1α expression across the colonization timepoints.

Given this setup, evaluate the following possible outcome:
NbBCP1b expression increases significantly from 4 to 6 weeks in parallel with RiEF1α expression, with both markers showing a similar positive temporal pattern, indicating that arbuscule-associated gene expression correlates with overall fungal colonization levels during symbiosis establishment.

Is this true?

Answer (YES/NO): YES